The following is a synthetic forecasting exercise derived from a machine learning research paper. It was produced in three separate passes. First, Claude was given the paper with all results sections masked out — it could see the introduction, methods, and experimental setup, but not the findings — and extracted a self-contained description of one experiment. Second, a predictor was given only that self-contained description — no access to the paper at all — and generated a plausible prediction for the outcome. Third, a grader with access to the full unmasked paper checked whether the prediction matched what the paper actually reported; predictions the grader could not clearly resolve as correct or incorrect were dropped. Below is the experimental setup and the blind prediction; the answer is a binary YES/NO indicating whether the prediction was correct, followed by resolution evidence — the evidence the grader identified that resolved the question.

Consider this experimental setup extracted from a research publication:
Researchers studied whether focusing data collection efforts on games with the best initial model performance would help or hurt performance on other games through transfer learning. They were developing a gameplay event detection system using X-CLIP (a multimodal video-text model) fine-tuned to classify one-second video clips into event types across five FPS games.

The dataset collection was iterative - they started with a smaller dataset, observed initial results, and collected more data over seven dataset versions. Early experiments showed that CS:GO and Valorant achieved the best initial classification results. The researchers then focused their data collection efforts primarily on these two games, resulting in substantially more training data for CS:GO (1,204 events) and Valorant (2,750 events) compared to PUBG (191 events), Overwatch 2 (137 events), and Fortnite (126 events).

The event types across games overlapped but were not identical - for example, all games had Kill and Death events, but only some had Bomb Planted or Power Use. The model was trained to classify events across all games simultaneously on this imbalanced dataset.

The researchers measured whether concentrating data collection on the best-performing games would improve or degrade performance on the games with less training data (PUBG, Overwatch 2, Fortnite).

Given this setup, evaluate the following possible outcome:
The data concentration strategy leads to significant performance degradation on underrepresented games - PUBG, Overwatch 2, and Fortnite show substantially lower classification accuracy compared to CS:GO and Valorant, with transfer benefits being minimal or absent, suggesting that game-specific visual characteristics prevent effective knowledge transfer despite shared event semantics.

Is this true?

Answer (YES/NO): NO